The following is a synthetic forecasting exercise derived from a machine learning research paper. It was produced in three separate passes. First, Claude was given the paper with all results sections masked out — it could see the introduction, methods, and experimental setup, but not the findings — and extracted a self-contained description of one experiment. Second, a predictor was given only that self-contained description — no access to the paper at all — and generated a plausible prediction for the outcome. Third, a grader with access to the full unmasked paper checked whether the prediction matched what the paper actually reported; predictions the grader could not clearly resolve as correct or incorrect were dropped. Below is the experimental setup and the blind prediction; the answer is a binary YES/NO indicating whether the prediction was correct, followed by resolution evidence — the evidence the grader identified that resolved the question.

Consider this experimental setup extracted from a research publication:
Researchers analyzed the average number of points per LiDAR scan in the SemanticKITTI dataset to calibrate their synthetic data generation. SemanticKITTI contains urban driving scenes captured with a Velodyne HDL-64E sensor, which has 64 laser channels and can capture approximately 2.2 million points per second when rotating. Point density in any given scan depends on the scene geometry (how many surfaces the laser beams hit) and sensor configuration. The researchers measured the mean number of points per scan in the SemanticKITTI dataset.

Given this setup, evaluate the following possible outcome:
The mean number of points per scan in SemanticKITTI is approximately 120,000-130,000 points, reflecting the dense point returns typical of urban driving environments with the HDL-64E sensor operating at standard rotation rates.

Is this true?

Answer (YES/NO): YES